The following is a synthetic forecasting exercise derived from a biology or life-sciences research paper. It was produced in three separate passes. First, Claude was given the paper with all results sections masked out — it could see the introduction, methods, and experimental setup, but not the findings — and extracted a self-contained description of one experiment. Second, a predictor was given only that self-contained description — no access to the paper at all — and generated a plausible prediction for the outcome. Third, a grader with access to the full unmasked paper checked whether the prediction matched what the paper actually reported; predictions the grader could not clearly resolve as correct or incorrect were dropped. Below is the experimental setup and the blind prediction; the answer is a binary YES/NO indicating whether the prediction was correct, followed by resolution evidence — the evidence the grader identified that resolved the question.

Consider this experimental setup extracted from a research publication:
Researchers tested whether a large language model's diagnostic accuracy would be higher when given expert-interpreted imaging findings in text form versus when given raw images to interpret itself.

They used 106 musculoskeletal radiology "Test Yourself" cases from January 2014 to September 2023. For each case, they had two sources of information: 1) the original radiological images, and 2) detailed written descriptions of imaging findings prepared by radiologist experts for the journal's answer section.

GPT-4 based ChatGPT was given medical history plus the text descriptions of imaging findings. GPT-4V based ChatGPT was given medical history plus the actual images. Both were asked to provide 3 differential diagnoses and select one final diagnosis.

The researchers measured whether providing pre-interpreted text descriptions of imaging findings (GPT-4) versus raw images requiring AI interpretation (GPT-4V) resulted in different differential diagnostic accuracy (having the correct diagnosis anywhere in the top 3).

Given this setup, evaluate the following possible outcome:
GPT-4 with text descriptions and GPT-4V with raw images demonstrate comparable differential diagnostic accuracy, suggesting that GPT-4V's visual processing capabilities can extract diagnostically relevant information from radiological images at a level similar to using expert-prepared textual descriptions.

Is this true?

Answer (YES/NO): NO